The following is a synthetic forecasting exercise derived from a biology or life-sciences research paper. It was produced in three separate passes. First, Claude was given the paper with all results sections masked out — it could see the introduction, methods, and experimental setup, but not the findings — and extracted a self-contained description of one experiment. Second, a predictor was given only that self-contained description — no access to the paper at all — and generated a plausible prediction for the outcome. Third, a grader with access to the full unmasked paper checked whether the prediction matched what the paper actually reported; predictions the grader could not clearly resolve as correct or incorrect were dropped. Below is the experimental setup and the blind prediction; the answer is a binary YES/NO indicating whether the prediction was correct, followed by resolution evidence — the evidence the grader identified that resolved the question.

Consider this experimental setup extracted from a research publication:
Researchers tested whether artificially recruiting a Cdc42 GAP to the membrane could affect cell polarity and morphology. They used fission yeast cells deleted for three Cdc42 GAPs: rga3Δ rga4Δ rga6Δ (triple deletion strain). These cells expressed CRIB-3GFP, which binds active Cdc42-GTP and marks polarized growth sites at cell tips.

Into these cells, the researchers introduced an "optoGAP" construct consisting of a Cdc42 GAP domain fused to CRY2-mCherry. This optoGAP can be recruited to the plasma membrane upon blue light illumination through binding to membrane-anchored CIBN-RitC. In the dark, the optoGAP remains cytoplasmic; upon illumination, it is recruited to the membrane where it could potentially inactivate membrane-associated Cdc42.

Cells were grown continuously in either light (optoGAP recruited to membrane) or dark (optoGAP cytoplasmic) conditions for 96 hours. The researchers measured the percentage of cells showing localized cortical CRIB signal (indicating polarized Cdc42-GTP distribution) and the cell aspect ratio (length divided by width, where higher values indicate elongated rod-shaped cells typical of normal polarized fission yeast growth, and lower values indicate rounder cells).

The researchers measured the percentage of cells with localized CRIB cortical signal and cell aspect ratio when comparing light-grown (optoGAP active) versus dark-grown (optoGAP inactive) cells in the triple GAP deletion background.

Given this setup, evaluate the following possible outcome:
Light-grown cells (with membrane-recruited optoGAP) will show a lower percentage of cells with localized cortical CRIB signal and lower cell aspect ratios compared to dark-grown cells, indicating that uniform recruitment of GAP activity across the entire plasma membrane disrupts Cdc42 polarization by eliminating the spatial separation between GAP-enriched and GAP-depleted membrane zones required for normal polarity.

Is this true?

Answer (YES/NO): NO